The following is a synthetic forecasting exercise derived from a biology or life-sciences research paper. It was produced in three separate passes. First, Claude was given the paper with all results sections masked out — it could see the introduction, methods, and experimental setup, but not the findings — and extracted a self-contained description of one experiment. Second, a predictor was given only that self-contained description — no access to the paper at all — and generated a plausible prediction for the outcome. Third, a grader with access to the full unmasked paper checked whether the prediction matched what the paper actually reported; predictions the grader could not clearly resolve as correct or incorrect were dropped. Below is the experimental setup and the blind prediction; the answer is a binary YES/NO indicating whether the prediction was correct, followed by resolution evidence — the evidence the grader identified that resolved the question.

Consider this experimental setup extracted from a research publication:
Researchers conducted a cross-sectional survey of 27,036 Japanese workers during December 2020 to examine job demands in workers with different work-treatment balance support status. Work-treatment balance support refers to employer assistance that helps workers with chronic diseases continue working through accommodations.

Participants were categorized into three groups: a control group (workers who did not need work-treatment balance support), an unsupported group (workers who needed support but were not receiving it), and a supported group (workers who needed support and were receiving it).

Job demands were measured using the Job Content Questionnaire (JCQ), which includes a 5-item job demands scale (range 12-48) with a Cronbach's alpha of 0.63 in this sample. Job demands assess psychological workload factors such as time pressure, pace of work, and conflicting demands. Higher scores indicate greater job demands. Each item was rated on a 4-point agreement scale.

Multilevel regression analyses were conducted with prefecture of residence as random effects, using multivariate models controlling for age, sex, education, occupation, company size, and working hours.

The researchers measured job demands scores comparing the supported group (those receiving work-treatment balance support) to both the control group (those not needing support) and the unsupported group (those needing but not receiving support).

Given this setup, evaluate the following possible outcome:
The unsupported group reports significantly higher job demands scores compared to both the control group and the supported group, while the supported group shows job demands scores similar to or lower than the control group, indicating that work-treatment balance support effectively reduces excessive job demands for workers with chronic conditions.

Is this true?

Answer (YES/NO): NO